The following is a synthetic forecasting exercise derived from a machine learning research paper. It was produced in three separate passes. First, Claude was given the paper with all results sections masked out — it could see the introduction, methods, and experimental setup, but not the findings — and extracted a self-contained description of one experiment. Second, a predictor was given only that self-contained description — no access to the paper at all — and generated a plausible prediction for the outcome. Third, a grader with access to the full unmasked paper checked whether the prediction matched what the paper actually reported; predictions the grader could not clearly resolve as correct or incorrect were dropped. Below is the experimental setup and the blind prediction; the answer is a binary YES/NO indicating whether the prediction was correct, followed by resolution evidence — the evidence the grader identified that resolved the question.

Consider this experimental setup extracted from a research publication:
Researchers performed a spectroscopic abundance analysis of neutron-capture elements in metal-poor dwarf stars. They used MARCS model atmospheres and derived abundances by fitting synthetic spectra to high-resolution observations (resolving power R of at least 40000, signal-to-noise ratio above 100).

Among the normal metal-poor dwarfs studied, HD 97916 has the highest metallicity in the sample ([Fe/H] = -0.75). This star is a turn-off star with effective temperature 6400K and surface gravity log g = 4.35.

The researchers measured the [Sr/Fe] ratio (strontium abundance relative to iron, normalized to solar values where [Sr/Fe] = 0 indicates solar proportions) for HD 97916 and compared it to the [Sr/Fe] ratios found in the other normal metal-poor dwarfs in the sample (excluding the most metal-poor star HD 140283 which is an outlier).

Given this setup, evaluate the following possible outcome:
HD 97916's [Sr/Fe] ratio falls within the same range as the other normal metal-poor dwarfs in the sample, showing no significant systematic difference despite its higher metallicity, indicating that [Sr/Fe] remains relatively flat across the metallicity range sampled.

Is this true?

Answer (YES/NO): NO